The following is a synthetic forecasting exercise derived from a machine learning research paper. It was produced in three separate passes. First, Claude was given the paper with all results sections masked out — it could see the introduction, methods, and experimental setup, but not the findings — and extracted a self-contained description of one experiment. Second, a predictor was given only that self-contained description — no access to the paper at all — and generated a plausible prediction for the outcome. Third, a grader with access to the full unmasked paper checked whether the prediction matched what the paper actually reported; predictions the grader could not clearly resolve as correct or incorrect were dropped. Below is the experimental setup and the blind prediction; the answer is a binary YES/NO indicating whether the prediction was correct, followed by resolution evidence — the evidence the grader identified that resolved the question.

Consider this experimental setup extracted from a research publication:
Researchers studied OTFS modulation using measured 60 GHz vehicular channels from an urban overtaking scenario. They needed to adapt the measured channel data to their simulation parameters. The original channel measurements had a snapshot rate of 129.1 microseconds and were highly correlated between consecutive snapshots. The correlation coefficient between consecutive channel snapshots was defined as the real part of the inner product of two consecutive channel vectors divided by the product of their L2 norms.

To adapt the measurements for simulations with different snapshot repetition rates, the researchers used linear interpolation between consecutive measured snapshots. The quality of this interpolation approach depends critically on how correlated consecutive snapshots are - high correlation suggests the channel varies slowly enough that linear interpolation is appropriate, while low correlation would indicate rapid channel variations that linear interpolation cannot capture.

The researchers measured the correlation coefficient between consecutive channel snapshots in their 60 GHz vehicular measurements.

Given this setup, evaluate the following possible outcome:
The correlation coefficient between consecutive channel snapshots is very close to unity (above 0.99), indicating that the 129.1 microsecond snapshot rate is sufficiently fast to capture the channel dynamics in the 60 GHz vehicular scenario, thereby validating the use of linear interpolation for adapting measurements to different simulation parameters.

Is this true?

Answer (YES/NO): NO